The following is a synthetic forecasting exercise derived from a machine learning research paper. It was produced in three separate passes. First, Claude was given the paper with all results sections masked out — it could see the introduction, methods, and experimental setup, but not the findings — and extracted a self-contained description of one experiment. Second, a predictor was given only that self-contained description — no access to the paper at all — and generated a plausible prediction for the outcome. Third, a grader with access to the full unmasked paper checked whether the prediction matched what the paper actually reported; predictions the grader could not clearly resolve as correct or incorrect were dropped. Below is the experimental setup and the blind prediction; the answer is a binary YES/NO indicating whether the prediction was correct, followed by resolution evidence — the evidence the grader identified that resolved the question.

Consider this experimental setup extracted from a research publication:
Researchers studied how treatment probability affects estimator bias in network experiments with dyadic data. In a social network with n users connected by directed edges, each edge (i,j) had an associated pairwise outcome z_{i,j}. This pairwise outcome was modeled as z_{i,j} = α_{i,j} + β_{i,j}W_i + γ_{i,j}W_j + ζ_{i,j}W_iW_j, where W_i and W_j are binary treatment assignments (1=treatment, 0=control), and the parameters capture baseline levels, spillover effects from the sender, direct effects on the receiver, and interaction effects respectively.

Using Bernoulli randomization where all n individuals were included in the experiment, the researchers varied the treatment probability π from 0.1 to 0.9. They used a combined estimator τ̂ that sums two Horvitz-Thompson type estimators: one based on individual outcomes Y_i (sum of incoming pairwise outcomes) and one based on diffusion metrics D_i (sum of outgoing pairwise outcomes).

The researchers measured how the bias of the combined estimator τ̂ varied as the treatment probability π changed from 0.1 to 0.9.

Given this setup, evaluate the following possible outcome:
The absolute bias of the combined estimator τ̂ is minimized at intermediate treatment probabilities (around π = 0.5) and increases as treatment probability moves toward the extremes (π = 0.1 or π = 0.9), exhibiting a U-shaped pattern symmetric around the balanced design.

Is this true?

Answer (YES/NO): YES